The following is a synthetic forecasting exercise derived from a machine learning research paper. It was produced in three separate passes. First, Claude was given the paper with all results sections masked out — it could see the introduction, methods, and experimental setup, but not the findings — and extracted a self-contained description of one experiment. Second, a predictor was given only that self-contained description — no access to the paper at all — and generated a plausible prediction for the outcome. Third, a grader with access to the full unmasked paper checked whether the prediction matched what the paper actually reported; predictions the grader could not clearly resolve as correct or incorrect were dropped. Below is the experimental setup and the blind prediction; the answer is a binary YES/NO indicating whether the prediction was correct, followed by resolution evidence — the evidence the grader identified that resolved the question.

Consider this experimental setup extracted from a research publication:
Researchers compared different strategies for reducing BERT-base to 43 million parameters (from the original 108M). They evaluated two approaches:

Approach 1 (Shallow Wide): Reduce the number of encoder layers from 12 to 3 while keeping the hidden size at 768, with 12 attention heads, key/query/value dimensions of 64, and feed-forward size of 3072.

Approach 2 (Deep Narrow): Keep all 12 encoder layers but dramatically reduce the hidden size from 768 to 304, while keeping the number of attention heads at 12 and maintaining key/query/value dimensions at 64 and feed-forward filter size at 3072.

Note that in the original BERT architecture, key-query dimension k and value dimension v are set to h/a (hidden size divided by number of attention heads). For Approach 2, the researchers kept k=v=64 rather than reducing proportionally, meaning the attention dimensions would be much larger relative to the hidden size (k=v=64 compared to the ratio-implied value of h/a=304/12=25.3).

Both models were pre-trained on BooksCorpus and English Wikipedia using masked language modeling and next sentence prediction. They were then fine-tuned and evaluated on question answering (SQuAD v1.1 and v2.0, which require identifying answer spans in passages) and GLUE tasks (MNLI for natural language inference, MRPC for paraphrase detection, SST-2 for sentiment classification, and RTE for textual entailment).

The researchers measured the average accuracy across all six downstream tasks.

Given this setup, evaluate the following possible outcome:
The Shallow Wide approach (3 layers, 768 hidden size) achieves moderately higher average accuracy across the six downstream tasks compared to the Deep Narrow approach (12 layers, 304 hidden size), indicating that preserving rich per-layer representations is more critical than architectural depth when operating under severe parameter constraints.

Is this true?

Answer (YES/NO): NO